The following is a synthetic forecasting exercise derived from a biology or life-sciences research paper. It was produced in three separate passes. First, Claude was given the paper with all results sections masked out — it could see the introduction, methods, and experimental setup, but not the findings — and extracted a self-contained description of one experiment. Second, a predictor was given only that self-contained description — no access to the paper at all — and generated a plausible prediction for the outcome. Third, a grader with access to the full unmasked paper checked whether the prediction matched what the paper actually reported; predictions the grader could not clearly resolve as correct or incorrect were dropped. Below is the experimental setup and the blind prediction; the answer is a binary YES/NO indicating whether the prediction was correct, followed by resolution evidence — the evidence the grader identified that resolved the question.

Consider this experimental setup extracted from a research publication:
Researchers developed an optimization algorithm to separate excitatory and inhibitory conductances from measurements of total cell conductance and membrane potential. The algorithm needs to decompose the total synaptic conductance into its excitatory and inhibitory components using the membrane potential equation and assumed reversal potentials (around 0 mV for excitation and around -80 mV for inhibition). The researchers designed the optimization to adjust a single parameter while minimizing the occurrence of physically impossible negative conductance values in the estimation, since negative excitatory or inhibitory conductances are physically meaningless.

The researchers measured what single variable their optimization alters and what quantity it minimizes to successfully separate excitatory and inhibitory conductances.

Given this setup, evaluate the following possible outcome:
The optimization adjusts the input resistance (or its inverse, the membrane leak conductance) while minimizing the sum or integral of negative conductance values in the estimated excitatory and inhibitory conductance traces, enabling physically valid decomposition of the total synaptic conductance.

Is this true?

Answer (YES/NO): NO